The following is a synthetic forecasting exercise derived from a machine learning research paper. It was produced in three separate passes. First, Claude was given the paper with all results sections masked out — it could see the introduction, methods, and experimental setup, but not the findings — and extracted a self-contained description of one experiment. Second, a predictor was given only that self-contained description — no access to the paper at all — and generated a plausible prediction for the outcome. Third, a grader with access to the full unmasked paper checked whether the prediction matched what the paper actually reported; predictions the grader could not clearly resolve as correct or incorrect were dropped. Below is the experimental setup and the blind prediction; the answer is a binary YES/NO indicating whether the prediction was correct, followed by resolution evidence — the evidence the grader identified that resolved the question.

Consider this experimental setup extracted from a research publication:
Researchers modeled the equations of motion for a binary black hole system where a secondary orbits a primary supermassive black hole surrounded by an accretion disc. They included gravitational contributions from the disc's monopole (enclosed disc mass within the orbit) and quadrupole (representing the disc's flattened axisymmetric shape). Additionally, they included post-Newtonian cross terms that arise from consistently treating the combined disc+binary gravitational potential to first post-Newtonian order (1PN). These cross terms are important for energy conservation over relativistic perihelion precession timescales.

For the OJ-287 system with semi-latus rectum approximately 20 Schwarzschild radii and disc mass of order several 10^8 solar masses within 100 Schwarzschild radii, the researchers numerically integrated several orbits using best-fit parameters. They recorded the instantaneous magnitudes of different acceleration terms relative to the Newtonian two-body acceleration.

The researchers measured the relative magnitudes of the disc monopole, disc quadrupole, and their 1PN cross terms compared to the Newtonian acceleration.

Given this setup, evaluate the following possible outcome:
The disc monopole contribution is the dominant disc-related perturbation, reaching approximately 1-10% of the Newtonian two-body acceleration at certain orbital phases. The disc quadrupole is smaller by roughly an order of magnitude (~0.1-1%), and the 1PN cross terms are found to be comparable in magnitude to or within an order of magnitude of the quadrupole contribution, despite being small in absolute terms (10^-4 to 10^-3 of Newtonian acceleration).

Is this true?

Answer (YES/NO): NO